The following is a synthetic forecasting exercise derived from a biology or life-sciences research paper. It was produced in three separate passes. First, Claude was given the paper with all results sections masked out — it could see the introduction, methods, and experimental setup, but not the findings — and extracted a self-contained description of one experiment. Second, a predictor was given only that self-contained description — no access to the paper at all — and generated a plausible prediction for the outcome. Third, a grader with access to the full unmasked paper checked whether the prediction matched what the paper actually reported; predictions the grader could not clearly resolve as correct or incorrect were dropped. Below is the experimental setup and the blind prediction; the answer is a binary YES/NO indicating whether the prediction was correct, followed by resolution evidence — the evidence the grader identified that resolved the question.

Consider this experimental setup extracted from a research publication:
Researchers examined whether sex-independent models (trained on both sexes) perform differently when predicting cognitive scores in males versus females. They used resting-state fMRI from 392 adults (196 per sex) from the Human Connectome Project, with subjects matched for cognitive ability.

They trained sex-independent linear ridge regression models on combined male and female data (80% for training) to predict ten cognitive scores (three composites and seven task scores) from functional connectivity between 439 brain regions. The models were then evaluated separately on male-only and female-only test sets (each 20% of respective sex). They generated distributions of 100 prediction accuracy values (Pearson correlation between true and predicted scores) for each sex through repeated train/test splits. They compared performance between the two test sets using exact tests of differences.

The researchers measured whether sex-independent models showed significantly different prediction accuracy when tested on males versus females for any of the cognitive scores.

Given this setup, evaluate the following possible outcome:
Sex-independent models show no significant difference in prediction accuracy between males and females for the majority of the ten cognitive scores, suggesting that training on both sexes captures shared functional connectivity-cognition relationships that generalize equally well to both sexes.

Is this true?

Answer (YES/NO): YES